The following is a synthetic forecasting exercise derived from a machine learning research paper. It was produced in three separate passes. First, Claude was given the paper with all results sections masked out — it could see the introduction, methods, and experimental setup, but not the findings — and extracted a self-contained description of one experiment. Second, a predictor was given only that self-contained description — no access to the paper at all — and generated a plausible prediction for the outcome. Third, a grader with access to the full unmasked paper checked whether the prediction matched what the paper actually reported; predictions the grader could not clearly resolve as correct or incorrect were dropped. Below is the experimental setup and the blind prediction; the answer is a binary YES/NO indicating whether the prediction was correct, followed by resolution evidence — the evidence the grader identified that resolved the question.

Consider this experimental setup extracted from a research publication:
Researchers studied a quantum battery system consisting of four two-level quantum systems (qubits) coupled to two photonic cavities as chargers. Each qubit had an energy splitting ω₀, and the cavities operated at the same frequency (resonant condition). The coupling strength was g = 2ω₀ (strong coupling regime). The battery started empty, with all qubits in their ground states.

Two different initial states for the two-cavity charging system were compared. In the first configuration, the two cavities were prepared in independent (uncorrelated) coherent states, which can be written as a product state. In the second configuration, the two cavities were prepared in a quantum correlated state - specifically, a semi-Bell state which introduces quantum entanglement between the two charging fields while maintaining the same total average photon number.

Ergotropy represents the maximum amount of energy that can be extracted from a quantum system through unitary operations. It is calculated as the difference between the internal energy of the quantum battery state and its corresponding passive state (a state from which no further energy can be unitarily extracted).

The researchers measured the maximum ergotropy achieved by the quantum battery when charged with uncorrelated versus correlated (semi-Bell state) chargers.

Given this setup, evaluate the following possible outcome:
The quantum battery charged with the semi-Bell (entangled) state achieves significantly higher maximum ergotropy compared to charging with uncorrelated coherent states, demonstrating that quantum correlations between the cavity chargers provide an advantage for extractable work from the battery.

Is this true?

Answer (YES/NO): YES